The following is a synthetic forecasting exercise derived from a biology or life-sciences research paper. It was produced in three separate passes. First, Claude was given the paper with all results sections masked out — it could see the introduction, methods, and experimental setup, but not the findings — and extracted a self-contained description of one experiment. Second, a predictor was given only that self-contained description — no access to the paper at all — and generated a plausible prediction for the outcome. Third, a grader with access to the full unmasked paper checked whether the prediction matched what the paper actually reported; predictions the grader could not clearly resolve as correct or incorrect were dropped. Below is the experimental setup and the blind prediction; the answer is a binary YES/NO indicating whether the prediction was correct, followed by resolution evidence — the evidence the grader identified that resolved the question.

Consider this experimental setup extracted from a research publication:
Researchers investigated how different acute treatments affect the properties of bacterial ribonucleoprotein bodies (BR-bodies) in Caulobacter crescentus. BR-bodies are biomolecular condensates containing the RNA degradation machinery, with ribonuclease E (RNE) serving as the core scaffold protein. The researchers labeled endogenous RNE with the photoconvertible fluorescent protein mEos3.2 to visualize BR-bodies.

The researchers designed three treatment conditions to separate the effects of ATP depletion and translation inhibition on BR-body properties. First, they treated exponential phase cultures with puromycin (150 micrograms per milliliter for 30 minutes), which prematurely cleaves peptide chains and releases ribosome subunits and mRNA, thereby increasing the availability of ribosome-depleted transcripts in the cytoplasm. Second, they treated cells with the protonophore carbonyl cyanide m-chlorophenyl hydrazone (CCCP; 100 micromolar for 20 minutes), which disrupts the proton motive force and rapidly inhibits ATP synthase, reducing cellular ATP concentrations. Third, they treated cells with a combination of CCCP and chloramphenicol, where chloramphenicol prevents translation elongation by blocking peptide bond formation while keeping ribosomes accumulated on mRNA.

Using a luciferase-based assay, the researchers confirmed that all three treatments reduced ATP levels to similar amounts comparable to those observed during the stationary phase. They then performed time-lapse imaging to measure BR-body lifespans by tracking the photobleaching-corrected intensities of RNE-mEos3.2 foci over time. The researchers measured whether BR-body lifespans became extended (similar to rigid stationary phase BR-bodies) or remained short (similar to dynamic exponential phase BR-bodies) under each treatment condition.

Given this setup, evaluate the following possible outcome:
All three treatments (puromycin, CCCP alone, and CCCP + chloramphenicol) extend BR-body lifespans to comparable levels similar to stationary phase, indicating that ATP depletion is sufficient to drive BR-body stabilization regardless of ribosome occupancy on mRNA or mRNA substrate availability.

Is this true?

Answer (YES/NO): NO